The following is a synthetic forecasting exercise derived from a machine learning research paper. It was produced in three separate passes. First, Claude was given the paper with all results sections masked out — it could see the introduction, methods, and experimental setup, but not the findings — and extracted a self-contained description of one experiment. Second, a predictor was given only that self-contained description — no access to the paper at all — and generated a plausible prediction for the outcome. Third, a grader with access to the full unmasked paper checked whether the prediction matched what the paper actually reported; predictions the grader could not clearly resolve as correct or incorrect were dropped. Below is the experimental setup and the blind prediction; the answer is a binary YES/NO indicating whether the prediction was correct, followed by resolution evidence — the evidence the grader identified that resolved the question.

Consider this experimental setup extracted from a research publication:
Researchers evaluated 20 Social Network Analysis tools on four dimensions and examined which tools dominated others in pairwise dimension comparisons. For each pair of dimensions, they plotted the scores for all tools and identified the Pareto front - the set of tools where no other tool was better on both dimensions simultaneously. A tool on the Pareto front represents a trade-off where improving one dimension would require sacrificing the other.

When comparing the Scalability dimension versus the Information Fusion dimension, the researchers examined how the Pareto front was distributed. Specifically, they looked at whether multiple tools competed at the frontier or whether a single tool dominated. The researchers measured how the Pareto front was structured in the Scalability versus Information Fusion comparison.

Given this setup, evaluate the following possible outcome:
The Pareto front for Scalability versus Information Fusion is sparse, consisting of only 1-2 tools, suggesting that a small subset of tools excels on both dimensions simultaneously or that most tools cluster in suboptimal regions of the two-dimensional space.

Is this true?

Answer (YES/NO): YES